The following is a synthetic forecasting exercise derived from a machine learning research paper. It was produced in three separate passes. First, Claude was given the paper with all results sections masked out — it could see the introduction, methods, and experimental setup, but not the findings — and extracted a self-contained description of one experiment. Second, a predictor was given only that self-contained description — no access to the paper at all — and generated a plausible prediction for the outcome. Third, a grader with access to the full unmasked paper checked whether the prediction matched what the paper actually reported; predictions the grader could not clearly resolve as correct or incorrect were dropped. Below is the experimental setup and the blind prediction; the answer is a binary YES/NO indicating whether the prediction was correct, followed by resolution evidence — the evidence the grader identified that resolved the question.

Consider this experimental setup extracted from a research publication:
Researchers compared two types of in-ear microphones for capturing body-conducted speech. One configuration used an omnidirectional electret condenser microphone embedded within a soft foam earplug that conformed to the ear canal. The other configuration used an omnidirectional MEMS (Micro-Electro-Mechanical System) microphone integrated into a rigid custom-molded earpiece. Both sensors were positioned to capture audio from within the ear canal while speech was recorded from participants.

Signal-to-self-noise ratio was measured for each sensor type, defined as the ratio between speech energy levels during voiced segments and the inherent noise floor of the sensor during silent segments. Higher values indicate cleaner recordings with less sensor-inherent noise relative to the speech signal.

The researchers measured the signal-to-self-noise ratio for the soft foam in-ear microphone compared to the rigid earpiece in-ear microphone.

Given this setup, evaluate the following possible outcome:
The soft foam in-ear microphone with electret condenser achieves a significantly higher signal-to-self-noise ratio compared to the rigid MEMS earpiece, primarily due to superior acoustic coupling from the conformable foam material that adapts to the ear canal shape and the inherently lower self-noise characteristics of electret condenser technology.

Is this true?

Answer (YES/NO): NO